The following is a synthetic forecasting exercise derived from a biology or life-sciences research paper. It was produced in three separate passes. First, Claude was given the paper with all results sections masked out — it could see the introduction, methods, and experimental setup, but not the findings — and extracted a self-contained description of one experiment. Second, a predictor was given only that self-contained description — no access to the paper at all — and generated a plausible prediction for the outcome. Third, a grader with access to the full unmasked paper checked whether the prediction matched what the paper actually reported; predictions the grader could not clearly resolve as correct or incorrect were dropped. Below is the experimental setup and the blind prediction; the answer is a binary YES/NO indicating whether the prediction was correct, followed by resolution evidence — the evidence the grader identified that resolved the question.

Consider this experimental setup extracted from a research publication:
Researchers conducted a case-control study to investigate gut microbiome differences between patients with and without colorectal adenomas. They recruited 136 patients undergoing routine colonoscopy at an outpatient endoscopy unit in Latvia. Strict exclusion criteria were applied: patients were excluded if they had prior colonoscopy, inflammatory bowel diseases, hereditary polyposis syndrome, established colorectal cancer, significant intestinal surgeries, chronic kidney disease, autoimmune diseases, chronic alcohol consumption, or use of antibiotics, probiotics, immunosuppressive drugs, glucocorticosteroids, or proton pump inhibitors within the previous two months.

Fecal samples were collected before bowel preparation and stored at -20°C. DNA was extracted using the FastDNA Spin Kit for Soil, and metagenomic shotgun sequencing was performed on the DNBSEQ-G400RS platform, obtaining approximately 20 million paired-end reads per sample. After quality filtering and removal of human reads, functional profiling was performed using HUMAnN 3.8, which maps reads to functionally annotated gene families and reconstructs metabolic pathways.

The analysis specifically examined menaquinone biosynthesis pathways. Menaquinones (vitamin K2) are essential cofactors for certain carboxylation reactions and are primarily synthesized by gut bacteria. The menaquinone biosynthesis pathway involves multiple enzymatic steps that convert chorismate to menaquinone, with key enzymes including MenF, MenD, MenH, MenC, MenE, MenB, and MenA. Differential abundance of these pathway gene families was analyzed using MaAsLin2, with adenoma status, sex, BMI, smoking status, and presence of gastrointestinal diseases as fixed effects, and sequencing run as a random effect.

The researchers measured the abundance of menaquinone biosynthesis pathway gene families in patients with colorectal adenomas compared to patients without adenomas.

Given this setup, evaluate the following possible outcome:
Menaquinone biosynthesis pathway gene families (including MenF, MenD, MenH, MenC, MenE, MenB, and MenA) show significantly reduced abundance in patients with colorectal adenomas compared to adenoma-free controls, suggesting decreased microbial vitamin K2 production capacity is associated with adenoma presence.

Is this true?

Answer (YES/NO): YES